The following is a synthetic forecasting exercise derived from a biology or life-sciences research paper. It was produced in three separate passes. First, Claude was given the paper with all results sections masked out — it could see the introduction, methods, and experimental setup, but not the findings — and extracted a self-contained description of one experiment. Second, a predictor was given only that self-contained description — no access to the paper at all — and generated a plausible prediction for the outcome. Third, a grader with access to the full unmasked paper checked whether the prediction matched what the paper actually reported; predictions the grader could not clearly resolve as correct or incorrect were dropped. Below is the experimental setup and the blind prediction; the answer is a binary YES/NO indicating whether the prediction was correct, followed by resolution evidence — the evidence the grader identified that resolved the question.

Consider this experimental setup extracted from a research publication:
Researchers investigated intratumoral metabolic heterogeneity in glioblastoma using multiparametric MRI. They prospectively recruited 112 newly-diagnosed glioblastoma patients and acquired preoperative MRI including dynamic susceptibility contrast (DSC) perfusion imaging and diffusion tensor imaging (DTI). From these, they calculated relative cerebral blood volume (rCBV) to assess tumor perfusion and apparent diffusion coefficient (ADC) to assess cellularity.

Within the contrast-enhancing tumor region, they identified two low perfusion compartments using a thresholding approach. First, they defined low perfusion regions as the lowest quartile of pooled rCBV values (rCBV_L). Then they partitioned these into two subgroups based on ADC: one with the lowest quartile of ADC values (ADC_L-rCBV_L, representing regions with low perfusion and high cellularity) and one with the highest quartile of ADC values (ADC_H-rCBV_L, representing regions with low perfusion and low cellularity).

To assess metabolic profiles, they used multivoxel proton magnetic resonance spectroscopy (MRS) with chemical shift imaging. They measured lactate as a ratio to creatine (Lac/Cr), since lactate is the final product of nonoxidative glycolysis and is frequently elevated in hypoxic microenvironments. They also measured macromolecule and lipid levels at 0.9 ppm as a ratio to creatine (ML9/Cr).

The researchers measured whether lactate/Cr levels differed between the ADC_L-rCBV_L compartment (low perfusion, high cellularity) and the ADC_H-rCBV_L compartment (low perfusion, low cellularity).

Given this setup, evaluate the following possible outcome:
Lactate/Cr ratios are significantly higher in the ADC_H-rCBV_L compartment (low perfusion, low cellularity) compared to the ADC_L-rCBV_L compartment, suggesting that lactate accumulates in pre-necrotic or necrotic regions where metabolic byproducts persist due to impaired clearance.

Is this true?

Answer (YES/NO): NO